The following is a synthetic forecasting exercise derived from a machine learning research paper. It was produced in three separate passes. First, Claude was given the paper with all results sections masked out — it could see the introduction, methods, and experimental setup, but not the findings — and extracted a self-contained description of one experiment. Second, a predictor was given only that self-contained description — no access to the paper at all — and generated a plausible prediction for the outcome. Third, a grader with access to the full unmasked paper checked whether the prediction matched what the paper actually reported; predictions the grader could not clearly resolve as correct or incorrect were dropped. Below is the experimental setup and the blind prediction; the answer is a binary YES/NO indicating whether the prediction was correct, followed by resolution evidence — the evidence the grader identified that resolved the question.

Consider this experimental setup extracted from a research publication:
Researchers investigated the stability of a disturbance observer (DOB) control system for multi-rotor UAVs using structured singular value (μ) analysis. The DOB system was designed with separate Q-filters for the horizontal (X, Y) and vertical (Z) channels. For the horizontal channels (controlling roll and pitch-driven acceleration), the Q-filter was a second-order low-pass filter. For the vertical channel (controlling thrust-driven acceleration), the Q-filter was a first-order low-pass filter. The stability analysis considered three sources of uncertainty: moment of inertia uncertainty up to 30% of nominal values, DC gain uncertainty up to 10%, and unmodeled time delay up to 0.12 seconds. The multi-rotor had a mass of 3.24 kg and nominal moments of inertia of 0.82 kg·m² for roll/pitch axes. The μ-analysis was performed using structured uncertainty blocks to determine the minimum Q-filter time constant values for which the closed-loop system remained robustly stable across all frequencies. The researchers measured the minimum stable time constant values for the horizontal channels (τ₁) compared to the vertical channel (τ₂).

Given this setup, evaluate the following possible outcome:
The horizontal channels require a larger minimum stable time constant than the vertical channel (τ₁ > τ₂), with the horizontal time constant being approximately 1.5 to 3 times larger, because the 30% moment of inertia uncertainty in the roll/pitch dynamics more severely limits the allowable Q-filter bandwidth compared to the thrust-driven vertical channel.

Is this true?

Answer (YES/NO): NO